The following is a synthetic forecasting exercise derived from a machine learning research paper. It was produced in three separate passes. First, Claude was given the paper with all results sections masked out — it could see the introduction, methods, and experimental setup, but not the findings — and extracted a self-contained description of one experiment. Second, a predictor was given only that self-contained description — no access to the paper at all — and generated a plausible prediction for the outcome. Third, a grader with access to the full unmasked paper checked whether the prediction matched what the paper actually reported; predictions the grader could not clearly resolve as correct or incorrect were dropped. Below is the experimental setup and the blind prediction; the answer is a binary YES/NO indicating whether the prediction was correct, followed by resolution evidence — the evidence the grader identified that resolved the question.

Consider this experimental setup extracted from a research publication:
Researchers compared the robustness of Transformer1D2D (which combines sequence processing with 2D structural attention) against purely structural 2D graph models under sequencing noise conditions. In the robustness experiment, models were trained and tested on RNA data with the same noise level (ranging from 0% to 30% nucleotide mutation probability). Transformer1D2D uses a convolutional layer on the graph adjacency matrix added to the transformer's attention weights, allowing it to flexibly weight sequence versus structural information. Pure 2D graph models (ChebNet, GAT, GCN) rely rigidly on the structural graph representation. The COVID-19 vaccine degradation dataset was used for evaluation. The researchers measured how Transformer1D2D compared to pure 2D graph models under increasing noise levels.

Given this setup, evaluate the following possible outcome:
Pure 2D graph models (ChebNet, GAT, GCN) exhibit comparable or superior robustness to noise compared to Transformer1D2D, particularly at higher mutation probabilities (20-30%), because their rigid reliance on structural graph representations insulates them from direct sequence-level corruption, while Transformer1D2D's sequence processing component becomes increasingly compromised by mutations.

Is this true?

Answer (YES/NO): NO